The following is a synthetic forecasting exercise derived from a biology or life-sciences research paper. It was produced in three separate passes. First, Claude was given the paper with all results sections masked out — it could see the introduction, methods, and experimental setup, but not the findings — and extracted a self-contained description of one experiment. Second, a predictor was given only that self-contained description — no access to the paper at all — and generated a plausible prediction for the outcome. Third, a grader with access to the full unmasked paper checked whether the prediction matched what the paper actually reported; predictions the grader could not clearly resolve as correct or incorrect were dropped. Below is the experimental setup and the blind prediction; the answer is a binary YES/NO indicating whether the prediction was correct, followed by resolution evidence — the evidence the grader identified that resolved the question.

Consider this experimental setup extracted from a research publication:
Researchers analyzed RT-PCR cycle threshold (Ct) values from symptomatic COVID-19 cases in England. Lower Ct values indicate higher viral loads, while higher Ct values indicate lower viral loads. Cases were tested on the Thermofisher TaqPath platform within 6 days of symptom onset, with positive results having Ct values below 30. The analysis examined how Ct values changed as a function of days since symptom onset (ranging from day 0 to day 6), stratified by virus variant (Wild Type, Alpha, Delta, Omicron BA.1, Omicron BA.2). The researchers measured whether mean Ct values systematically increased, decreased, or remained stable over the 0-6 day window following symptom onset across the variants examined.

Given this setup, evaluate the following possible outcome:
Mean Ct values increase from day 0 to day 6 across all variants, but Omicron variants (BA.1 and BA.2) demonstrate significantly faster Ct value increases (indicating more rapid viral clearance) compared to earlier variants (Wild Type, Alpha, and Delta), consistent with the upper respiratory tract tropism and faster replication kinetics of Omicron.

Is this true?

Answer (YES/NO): NO